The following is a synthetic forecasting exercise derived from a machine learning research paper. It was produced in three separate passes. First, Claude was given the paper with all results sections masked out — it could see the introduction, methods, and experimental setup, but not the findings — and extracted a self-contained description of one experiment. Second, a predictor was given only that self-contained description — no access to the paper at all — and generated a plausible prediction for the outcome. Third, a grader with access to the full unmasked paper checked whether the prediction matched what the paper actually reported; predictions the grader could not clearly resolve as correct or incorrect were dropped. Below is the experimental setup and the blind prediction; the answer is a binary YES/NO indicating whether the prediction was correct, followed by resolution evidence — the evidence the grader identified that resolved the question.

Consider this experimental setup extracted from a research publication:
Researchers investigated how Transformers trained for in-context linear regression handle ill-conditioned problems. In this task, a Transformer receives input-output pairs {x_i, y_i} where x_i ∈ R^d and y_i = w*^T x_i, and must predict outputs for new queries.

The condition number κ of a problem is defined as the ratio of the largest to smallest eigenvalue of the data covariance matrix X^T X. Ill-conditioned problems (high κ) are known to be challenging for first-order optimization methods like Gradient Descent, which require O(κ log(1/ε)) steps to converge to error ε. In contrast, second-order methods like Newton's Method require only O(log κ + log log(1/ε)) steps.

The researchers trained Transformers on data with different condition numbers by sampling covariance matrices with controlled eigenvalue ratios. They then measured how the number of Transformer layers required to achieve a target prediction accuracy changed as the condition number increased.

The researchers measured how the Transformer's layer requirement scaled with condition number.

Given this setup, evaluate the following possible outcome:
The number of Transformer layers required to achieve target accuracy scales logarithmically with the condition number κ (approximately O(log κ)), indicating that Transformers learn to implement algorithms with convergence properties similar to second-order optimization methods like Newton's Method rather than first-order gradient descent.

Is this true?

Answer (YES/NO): YES